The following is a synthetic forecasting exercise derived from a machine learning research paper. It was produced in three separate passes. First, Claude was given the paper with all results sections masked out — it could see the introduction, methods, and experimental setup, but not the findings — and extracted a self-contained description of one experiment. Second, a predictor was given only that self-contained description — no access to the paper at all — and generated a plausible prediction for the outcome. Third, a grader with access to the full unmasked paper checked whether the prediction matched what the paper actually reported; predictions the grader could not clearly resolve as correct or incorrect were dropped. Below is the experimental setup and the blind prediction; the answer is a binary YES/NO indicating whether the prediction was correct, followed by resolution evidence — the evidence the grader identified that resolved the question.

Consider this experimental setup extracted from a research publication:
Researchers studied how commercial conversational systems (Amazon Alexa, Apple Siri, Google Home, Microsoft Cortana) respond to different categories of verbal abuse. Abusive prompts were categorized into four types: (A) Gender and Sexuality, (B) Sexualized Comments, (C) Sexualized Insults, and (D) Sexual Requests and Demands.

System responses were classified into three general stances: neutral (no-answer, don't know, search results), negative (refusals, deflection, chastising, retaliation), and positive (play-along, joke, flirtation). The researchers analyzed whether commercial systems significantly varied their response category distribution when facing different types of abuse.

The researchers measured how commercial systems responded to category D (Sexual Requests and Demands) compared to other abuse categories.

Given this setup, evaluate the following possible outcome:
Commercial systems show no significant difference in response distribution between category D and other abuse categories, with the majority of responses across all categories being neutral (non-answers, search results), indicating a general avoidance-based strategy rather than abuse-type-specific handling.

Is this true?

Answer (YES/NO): NO